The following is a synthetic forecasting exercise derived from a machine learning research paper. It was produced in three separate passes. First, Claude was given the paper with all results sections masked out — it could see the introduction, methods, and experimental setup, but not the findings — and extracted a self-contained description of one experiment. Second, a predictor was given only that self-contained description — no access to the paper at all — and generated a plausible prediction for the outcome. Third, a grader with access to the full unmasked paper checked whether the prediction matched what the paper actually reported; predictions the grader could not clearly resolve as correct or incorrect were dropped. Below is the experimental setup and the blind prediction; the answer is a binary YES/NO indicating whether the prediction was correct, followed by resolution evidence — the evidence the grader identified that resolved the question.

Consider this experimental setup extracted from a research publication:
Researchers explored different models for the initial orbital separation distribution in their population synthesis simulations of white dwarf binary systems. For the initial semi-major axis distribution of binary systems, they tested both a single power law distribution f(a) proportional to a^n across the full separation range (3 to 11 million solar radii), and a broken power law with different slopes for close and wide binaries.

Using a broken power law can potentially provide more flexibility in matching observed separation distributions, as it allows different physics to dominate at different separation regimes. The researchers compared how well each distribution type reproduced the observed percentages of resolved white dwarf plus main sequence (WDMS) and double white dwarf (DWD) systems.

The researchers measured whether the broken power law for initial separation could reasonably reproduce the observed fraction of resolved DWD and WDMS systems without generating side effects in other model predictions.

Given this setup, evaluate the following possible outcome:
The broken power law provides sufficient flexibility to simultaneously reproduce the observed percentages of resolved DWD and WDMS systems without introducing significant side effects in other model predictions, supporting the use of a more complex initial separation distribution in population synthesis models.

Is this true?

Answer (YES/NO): NO